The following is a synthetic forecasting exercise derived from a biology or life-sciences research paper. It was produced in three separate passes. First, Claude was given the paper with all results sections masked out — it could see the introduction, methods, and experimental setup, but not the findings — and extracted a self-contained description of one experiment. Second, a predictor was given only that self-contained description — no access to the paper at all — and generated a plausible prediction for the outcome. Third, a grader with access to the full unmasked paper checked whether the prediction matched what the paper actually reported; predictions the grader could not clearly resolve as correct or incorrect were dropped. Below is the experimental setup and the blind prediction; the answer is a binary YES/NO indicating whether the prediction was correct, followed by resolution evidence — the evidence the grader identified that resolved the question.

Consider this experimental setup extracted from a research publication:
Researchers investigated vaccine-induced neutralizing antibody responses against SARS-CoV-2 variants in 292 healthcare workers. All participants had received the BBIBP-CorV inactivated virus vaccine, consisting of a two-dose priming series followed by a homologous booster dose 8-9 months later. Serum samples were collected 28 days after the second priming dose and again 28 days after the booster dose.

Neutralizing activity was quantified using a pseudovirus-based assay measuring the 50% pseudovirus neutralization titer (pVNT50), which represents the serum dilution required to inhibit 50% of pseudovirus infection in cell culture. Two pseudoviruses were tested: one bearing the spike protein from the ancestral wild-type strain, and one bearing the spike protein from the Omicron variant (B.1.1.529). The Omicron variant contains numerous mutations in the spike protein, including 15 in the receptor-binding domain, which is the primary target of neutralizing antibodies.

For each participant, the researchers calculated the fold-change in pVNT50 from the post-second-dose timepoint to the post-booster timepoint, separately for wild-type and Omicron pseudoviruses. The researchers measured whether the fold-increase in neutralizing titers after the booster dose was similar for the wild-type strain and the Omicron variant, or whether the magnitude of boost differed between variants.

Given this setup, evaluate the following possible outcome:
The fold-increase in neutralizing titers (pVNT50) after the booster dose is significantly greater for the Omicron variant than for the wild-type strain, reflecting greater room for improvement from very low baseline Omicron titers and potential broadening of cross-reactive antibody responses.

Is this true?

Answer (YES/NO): NO